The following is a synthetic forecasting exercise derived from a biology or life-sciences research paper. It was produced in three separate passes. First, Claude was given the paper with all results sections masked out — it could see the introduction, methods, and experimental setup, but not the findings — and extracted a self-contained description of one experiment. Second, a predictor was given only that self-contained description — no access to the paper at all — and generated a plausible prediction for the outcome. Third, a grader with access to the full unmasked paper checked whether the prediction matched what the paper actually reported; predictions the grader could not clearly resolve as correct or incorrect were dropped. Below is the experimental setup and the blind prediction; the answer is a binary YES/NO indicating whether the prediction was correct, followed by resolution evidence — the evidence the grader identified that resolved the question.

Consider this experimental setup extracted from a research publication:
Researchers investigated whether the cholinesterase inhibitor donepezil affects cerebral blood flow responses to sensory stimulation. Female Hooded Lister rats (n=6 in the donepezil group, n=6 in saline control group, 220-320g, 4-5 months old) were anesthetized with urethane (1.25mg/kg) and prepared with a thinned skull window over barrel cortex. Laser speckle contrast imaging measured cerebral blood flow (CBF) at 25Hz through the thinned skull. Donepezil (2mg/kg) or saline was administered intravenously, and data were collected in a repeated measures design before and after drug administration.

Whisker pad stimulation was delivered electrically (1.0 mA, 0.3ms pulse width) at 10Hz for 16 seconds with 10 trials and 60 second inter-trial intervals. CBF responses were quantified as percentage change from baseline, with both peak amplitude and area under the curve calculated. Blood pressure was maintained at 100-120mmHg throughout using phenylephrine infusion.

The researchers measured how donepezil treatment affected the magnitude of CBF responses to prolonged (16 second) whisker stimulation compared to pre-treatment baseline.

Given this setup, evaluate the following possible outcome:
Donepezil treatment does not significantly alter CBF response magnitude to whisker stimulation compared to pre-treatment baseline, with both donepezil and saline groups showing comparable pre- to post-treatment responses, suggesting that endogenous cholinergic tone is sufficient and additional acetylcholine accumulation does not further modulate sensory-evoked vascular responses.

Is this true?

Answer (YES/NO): NO